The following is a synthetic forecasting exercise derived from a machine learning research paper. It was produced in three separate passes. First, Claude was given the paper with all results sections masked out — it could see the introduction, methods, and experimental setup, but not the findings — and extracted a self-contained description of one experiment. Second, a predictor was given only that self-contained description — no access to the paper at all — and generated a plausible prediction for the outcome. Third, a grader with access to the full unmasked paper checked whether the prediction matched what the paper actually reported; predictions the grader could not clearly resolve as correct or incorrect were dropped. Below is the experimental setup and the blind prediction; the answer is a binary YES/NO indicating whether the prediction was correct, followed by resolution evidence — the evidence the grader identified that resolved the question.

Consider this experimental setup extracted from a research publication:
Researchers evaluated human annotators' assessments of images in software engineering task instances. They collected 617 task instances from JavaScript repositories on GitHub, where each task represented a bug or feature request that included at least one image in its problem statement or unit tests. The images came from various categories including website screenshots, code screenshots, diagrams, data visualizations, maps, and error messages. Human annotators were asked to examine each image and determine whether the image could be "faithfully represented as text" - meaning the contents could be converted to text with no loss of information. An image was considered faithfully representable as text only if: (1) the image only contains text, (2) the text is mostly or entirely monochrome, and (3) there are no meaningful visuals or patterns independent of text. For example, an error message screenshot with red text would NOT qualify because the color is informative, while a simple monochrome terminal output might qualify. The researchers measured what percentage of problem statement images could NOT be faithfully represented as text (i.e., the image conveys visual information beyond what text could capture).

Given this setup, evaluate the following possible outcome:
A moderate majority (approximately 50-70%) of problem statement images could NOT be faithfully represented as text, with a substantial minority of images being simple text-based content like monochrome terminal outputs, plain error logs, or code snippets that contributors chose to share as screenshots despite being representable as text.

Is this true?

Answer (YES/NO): NO